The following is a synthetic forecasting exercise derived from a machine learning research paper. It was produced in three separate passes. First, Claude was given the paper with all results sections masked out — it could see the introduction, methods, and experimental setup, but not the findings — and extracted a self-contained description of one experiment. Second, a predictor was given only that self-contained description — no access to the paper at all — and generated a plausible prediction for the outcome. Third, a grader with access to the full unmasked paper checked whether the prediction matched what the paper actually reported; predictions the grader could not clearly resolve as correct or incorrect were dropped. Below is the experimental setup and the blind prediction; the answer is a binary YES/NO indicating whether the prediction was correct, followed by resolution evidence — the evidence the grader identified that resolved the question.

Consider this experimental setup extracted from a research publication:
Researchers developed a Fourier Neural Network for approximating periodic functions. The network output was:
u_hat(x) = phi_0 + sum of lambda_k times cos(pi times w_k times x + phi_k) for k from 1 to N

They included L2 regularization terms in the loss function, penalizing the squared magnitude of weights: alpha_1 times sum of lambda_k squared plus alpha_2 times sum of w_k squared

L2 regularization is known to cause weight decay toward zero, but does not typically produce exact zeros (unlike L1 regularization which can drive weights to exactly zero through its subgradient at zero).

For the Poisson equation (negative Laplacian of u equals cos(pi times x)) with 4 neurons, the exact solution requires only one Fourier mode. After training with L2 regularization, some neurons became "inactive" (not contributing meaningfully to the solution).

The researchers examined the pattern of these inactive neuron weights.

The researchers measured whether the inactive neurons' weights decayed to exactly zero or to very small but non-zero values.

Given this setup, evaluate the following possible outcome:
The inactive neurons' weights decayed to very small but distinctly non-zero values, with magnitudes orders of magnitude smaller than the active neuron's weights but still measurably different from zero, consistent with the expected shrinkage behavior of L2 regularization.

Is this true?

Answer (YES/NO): YES